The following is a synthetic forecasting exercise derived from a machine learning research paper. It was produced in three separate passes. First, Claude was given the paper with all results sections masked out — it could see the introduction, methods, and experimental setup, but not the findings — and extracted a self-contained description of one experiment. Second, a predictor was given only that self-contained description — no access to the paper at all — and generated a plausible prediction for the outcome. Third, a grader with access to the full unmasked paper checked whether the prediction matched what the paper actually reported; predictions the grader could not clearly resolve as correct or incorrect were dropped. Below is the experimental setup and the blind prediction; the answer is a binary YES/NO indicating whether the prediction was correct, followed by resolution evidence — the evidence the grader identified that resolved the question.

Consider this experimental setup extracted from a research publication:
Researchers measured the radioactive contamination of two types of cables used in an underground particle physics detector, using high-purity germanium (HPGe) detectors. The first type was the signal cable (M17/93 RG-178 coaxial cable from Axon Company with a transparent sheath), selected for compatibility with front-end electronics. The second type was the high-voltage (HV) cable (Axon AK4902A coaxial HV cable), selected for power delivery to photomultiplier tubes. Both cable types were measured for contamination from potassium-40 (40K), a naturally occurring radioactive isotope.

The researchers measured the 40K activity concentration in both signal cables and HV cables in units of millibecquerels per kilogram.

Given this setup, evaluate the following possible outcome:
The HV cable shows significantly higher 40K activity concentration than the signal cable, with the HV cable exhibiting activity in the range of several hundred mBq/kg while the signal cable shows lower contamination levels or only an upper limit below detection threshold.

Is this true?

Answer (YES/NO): NO